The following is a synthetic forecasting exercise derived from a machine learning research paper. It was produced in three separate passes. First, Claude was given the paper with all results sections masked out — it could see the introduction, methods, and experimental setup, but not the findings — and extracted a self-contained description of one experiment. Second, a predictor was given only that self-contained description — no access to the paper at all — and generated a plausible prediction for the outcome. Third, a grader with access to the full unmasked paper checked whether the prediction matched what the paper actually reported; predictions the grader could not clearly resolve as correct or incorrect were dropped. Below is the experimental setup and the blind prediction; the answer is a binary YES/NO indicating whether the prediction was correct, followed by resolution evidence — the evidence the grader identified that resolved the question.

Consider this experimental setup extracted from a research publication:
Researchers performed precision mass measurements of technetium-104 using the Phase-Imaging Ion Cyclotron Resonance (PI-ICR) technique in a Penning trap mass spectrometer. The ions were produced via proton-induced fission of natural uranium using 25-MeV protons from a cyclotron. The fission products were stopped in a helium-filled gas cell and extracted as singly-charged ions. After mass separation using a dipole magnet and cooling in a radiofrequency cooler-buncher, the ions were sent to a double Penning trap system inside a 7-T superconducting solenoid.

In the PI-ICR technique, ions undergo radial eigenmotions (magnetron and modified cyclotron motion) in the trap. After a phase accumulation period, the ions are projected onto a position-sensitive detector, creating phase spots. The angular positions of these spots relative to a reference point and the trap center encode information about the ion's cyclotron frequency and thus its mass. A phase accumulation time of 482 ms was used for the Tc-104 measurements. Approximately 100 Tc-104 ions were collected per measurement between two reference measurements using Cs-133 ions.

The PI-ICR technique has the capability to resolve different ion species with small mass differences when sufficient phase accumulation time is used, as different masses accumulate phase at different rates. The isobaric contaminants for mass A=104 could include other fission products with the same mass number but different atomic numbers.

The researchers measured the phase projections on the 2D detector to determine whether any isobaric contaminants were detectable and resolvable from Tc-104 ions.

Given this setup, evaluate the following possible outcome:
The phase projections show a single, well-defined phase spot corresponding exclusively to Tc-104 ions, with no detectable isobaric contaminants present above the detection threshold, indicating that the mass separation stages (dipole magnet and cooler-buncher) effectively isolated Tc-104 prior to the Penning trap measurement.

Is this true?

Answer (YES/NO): NO